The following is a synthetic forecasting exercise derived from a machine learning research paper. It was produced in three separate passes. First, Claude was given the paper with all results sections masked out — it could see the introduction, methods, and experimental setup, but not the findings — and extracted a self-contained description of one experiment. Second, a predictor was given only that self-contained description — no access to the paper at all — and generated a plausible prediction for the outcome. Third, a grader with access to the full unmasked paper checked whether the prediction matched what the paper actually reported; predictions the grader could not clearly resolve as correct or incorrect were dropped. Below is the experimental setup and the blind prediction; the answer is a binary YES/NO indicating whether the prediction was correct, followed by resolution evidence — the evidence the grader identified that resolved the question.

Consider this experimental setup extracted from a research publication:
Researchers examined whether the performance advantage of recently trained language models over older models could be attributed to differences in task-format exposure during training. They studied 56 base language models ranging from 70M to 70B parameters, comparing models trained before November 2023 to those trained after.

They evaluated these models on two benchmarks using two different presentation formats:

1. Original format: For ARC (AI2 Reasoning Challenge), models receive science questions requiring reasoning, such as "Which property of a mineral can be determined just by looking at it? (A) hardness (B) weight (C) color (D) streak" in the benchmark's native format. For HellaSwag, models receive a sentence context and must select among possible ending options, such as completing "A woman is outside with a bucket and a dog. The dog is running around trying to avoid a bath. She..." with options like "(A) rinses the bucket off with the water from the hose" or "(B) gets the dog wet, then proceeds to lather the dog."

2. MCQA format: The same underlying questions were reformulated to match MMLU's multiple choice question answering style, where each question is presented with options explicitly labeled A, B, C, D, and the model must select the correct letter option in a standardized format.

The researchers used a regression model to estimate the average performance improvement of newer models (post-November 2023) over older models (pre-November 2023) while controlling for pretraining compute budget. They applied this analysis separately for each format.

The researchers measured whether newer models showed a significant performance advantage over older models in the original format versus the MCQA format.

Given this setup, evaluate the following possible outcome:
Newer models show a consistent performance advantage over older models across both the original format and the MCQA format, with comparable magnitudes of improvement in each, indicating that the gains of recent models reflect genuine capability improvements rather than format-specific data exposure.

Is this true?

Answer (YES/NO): NO